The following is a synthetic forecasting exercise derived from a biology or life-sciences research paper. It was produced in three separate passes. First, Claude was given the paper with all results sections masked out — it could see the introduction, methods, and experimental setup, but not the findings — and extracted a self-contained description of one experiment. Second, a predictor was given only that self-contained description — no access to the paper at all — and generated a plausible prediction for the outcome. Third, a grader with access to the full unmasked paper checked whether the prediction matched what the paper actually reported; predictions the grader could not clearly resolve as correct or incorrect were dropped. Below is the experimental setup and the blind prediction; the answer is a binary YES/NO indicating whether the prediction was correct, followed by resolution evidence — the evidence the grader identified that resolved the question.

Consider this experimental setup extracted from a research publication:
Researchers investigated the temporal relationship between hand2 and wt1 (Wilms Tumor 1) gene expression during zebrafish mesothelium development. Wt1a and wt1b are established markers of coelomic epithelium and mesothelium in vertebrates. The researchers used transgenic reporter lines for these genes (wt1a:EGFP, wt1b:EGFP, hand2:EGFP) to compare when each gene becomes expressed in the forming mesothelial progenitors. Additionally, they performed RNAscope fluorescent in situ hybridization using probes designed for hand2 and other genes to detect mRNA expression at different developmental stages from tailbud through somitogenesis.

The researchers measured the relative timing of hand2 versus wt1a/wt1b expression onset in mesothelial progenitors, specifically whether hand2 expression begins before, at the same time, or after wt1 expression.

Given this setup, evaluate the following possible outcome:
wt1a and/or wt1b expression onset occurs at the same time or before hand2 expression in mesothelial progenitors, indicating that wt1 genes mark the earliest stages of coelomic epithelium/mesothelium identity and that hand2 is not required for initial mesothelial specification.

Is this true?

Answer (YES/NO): NO